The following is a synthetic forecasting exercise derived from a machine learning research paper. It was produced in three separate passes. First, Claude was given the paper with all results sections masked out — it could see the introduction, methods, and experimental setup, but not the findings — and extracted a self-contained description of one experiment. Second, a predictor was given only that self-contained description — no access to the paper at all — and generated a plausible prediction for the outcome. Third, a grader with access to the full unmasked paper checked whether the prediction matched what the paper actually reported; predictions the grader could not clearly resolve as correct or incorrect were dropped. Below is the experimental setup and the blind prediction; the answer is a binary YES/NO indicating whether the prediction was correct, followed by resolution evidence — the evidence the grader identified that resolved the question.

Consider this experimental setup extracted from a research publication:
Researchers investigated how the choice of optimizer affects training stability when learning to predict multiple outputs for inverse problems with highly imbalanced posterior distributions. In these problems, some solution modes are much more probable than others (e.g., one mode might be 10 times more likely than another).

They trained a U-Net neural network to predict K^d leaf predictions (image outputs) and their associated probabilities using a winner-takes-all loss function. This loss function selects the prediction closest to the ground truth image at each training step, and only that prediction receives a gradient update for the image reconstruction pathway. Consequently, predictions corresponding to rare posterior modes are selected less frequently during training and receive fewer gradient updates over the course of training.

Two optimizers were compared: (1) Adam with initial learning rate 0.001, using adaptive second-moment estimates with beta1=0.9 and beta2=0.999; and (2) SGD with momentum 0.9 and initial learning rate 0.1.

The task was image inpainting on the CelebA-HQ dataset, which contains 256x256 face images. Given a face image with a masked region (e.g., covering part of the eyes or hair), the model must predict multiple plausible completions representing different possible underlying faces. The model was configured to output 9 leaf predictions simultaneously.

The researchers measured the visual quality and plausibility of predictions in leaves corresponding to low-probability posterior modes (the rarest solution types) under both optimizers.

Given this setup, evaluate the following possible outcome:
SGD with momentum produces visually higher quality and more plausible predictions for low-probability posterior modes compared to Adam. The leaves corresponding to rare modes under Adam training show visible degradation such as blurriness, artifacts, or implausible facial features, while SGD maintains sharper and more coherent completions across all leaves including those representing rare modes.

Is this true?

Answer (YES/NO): YES